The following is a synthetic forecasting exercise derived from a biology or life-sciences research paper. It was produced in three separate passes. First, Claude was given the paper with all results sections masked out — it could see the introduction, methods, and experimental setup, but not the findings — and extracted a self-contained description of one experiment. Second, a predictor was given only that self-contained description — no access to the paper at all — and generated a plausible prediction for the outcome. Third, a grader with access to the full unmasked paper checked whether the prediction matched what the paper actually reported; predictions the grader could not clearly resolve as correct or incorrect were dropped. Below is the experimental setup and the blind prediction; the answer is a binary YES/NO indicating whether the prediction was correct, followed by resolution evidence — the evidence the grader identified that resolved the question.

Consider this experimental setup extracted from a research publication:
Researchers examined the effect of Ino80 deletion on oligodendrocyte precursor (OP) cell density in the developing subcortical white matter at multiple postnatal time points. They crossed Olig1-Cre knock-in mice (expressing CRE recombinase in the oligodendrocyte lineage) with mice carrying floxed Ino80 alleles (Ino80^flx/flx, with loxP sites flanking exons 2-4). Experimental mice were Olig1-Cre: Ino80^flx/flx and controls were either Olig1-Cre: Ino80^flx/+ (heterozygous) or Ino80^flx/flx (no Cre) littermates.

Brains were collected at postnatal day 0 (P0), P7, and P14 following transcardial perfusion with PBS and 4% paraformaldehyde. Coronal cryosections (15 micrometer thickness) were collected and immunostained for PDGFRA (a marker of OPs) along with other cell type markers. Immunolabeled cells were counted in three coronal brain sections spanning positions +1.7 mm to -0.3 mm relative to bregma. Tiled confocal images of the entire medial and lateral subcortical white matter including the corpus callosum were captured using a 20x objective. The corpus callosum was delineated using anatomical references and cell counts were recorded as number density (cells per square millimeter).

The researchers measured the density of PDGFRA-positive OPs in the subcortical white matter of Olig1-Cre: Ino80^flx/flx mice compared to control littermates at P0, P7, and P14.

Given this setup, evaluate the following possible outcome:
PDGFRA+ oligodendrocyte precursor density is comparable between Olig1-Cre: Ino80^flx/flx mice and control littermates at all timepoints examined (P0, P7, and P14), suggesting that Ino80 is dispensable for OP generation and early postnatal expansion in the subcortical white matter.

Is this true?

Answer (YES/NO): NO